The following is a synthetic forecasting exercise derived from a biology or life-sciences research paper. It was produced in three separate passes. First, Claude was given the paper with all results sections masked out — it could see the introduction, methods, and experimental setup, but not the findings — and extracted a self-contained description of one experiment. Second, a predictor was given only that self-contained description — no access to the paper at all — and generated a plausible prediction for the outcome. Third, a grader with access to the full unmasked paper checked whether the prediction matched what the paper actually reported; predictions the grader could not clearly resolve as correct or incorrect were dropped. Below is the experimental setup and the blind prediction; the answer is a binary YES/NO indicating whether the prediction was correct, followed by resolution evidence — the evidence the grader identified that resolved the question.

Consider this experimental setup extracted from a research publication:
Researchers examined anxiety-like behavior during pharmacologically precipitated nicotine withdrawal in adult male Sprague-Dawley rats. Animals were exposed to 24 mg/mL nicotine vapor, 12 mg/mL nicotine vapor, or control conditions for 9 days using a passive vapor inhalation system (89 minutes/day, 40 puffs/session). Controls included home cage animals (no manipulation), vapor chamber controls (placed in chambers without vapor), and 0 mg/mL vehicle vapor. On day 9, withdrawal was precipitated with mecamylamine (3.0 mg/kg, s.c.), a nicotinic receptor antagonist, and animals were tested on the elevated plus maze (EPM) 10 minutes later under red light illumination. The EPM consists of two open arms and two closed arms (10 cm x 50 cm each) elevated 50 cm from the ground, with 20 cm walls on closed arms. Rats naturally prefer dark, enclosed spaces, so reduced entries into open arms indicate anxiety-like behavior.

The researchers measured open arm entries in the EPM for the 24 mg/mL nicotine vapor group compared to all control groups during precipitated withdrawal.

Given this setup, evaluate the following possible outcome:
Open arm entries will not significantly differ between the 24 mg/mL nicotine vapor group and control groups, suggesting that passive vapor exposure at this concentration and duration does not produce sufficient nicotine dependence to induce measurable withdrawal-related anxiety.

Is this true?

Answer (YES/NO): NO